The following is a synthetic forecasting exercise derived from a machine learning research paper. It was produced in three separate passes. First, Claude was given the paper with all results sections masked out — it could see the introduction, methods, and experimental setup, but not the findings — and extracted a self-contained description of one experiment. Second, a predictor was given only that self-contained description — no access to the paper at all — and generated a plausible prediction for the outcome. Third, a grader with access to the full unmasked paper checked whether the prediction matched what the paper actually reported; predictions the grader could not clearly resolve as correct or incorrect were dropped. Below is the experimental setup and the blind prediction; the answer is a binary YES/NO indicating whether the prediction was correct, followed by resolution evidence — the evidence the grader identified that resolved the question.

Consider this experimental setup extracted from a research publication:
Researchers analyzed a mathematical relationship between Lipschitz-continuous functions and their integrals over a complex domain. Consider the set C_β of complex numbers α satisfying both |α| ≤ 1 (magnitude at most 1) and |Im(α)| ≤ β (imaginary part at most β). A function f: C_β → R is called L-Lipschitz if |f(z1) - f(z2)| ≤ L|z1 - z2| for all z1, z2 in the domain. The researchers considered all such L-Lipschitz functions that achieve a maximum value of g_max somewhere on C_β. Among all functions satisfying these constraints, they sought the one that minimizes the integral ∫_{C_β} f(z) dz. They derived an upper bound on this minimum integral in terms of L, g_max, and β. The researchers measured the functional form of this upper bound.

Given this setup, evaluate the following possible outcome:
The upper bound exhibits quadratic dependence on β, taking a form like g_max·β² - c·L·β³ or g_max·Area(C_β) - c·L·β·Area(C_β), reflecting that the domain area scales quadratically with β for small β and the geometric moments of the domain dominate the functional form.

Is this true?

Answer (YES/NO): NO